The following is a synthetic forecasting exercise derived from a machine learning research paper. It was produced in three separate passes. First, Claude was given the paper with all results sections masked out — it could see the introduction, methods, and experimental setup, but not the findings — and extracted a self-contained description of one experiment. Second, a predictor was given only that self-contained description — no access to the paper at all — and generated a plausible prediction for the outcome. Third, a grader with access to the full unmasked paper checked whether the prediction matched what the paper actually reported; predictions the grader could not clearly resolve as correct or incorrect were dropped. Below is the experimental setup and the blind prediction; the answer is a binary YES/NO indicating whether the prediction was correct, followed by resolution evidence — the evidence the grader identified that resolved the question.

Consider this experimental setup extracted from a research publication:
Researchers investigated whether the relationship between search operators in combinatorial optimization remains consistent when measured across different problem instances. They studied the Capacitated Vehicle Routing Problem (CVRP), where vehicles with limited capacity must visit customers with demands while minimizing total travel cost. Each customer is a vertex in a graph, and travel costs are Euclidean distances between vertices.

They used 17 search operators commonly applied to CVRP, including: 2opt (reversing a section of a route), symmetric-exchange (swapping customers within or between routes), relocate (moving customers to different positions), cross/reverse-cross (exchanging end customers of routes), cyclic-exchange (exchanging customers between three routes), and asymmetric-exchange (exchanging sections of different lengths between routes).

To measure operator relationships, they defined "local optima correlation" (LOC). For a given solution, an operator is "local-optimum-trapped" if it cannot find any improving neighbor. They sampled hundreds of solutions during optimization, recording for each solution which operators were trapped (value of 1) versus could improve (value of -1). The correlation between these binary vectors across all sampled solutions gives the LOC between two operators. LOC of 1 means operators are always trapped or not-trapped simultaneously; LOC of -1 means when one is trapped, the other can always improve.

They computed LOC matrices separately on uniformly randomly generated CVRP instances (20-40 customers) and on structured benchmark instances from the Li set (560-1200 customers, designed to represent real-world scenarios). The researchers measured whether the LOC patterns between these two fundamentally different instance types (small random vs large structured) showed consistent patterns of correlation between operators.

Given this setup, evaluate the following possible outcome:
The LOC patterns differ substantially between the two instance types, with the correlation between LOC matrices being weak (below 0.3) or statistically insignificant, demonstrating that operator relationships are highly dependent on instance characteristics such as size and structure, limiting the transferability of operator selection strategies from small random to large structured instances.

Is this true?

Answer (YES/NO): NO